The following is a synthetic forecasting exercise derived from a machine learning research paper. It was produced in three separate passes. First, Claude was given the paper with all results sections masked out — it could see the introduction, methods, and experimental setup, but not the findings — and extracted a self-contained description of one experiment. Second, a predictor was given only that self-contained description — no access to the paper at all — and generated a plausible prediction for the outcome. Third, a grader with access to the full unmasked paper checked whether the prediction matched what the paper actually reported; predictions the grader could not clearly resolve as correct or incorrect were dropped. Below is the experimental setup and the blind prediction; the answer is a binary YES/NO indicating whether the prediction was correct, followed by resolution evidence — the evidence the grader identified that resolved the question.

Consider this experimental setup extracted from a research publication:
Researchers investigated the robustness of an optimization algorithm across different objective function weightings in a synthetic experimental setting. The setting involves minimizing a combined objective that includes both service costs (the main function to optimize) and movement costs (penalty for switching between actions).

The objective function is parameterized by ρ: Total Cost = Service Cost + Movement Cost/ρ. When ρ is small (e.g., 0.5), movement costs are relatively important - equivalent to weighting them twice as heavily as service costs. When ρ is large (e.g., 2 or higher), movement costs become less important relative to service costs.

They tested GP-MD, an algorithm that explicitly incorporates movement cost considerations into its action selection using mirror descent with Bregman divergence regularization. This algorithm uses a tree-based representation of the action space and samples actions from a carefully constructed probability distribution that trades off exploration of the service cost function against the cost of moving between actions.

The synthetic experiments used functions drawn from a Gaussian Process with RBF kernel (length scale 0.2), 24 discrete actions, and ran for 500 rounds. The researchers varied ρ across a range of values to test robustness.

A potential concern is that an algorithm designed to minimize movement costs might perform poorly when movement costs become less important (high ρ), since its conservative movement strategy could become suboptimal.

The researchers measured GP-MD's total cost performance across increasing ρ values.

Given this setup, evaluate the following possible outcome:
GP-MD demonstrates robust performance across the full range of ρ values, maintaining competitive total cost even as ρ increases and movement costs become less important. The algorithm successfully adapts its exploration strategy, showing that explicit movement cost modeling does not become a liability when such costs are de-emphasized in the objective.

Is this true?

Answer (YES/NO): YES